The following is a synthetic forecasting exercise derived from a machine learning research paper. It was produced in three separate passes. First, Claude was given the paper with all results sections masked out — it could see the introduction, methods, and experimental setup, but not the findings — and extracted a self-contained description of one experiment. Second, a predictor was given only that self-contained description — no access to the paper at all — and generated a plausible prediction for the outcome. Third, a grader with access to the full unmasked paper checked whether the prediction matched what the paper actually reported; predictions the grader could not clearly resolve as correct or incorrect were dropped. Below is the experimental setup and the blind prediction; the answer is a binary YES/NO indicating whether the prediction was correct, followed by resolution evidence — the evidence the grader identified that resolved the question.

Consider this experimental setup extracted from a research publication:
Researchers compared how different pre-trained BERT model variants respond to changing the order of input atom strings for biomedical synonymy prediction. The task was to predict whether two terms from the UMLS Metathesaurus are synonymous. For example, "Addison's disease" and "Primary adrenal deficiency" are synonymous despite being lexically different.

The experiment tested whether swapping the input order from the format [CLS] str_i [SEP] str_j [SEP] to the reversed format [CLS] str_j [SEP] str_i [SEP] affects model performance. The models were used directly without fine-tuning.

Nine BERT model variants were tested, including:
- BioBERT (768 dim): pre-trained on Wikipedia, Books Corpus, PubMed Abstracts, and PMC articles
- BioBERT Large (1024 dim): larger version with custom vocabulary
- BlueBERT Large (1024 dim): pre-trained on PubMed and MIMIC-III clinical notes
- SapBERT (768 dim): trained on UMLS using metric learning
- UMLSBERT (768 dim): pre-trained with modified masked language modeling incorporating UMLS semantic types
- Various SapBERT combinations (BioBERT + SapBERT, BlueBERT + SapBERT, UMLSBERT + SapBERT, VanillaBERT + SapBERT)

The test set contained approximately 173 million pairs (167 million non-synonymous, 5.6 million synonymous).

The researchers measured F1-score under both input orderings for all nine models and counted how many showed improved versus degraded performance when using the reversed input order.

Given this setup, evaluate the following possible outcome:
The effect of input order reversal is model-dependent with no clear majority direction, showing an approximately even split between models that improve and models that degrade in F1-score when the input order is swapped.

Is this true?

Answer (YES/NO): NO